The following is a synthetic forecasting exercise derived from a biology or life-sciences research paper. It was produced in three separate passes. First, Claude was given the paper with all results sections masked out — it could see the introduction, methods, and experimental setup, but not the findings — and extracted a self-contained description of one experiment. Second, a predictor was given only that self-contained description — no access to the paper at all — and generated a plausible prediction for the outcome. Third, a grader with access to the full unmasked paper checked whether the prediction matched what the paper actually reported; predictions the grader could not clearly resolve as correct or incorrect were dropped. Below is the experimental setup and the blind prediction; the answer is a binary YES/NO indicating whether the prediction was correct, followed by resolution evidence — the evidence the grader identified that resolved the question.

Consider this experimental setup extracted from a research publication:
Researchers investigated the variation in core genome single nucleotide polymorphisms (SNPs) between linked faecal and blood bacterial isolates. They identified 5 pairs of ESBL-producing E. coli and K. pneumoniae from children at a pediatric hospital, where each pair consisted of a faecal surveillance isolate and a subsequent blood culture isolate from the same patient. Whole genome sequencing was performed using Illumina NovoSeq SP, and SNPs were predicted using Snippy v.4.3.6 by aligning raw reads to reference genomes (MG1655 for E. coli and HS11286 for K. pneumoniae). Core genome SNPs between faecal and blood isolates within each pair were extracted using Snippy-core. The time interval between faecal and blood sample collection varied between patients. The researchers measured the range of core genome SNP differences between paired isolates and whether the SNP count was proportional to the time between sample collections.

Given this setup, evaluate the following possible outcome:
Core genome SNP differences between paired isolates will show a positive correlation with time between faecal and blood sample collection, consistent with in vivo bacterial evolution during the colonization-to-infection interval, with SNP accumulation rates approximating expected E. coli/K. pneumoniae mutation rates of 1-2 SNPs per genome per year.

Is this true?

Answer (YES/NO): NO